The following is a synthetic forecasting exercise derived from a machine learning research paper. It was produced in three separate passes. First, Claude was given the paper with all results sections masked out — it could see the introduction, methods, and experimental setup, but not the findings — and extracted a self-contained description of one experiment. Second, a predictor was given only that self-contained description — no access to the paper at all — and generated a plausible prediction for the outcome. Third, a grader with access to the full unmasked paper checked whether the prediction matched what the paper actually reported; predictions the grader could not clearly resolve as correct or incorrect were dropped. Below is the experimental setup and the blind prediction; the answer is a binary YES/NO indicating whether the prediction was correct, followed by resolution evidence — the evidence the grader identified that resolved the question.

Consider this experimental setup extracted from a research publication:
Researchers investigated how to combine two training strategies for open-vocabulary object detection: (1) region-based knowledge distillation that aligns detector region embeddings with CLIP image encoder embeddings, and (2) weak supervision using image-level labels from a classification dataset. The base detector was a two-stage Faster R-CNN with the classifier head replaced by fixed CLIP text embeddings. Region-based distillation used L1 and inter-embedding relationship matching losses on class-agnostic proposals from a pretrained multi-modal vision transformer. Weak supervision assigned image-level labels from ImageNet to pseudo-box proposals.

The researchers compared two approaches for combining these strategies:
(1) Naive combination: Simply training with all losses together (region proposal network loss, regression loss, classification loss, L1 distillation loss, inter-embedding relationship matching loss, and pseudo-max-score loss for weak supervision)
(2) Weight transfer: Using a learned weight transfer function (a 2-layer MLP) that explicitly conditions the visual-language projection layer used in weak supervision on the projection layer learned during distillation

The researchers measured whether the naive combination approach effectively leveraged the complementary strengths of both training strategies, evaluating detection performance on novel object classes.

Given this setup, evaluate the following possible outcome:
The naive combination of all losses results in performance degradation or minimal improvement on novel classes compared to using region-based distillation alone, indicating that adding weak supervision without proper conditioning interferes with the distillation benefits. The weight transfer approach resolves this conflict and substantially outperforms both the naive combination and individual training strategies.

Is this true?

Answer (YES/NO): NO